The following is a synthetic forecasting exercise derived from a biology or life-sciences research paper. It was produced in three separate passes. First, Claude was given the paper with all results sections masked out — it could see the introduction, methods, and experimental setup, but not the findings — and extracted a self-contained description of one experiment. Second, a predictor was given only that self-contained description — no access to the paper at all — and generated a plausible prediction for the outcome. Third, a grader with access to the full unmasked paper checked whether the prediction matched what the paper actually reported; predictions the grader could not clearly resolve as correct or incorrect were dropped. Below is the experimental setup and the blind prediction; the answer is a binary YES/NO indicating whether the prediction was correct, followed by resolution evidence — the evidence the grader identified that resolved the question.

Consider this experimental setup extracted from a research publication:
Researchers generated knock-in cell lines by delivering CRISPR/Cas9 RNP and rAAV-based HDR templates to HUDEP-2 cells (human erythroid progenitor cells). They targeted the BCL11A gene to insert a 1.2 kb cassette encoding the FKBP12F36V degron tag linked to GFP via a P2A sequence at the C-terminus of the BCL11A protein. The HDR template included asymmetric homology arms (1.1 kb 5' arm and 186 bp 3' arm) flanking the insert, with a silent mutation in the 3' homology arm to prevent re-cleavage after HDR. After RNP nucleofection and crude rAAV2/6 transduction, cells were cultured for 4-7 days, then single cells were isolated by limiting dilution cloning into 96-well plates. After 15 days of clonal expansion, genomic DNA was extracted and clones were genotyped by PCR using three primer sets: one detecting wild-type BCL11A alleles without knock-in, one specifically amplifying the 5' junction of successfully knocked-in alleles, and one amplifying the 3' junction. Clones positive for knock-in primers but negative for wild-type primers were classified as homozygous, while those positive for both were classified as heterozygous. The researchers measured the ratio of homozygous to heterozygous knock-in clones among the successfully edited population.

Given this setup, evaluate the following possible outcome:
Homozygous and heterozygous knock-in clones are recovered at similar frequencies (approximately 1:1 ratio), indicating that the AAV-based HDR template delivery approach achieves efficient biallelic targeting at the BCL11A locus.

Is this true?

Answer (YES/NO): NO